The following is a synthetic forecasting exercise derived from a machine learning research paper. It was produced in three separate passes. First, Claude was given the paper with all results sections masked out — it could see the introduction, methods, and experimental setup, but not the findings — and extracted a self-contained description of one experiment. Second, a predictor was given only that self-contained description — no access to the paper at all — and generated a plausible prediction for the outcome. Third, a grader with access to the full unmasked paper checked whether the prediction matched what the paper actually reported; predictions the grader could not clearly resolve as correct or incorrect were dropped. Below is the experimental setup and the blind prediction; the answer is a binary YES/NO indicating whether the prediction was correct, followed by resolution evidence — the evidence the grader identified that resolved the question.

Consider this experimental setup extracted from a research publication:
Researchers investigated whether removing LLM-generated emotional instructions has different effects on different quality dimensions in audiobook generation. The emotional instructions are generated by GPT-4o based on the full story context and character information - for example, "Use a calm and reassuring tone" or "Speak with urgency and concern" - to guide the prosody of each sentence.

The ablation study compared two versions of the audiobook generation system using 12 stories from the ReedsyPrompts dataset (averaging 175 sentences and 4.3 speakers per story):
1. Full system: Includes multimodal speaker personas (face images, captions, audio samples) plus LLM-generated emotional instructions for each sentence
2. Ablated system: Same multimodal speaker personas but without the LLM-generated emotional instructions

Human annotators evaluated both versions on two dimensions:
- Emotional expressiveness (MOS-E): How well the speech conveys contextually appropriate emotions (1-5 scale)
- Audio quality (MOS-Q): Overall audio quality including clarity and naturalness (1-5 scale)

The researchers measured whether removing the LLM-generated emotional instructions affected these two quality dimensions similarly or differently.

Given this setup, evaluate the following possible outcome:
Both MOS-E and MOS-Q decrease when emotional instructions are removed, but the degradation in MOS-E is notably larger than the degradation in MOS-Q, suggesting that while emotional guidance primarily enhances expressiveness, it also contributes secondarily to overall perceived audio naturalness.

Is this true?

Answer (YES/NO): NO